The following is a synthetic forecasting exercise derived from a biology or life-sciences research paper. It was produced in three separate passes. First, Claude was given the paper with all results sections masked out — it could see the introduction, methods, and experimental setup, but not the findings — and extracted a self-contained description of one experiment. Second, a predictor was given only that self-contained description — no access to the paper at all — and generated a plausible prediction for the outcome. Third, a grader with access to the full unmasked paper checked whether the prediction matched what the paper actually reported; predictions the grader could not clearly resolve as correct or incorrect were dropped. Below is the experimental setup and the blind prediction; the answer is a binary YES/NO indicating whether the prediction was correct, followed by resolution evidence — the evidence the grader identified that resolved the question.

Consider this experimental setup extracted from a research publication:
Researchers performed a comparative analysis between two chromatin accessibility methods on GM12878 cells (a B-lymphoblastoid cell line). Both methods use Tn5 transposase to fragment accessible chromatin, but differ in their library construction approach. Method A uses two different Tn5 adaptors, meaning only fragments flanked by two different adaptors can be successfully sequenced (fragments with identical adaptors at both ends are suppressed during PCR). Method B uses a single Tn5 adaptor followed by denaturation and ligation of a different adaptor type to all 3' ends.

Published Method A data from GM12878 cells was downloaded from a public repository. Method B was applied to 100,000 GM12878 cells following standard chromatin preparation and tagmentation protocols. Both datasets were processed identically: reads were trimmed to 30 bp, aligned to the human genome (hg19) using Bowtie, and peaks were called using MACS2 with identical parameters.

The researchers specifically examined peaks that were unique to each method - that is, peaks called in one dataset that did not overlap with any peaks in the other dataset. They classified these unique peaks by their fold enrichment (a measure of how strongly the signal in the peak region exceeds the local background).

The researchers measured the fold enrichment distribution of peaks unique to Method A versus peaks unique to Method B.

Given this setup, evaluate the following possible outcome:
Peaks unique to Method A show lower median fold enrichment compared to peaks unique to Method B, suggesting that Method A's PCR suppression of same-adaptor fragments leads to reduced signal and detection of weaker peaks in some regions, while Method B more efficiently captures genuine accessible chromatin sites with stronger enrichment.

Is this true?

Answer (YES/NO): NO